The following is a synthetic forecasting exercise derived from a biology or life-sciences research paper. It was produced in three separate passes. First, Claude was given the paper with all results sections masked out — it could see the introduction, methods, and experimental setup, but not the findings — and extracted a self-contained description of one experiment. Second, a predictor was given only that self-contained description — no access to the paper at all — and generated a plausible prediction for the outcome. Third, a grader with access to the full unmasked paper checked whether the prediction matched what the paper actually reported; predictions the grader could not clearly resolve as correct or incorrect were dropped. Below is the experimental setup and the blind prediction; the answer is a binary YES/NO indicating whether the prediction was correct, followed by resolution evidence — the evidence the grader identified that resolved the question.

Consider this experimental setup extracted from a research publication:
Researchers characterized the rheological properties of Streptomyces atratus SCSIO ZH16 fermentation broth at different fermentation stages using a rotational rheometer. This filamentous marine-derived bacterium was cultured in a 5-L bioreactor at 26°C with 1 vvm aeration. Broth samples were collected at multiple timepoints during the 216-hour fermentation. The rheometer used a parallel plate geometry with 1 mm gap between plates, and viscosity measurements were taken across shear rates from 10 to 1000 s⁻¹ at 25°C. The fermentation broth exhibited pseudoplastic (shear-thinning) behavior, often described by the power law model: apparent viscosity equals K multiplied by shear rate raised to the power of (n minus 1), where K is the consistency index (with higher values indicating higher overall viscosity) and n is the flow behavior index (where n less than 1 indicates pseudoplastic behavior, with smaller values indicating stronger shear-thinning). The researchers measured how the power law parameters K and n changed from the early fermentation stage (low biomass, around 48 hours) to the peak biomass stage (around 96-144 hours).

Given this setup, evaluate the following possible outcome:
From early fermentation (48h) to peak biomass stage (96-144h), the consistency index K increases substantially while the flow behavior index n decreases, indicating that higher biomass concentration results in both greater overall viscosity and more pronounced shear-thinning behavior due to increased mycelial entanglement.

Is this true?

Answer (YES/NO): NO